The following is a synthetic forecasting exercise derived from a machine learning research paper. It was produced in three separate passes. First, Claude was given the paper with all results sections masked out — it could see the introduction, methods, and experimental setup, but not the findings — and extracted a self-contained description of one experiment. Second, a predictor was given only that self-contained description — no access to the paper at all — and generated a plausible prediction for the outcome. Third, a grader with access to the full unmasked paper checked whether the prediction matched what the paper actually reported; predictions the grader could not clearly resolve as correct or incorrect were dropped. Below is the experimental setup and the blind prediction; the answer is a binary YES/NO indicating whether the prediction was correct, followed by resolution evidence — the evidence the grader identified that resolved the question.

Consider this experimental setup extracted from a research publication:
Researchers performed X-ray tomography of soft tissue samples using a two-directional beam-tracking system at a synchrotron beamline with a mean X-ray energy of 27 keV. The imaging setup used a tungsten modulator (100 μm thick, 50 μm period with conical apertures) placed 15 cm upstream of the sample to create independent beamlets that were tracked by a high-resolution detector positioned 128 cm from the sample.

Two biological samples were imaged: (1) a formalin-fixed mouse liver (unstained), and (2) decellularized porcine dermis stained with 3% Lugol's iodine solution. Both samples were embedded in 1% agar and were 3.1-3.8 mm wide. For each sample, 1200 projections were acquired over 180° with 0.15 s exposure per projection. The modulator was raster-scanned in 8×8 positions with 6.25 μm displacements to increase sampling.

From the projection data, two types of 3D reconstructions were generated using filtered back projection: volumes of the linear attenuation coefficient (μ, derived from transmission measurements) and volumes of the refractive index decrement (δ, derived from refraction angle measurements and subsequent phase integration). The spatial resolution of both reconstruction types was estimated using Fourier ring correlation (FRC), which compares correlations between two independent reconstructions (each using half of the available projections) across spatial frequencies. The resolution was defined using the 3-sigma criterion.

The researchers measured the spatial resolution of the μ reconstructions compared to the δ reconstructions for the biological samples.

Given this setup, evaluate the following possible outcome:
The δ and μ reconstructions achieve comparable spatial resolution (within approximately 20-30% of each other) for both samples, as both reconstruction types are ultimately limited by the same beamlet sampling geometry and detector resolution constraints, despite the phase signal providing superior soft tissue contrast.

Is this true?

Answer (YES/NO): NO